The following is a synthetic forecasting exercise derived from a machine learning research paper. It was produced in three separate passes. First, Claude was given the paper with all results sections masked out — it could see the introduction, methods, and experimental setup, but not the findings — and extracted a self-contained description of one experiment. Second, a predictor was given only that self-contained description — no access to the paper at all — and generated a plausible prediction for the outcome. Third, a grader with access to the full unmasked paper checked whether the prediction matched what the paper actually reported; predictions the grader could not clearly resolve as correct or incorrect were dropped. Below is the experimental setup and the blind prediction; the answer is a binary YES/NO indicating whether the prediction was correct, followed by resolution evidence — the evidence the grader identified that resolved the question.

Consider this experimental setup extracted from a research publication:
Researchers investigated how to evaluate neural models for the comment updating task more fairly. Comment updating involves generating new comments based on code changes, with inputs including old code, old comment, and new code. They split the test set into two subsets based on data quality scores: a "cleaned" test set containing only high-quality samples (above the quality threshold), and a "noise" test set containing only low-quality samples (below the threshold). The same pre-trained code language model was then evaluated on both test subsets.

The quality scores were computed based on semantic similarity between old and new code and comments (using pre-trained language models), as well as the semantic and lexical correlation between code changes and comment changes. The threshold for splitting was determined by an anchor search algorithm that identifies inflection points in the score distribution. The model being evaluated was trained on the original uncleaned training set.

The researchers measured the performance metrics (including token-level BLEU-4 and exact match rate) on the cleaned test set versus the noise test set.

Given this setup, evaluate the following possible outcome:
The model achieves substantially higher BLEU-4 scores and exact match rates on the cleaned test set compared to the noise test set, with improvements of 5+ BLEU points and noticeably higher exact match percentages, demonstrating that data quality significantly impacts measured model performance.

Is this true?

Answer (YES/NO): YES